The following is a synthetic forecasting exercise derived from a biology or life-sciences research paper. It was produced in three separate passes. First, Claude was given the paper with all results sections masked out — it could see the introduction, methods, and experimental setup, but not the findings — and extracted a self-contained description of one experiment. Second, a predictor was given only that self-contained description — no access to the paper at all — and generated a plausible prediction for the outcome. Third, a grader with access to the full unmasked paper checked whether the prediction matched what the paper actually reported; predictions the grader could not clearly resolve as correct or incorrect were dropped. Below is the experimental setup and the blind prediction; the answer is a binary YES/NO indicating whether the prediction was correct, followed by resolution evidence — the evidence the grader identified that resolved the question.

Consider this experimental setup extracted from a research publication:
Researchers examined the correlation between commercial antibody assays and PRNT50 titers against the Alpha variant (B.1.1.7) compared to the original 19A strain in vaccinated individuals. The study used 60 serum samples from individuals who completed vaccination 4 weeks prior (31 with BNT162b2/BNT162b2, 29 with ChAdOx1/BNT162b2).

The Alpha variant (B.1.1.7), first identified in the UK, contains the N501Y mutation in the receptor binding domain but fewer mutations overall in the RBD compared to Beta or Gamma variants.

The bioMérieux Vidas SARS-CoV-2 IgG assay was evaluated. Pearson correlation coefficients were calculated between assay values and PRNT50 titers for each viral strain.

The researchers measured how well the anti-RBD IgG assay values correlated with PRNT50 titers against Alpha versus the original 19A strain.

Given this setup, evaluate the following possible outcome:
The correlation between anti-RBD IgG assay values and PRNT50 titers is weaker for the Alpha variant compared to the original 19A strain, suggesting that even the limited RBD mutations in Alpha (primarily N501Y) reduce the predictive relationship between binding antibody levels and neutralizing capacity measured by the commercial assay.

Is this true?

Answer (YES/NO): NO